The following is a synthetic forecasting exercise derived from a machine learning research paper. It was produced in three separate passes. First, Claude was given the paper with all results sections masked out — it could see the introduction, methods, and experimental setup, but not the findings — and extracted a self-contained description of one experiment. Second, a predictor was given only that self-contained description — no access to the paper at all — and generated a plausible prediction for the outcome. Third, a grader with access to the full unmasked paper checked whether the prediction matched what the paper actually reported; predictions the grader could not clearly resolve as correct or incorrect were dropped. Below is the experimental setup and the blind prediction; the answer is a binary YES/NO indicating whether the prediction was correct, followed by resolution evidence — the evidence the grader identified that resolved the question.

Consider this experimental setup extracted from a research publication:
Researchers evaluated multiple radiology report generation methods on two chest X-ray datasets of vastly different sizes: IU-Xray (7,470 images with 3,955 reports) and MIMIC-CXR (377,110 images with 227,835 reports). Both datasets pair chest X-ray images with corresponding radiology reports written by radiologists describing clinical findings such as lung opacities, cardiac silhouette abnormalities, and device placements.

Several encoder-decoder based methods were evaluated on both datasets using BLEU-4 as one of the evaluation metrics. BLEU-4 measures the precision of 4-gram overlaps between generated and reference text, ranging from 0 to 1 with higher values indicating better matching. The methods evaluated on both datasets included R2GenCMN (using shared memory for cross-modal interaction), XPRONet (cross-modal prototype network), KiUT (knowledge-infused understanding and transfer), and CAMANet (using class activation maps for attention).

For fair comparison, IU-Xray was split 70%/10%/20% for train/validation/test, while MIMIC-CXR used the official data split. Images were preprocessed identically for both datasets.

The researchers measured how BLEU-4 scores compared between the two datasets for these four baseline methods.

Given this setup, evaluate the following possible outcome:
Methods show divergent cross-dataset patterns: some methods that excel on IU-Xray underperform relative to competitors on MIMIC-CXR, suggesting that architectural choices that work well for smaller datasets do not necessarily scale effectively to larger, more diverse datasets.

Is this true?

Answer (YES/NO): YES